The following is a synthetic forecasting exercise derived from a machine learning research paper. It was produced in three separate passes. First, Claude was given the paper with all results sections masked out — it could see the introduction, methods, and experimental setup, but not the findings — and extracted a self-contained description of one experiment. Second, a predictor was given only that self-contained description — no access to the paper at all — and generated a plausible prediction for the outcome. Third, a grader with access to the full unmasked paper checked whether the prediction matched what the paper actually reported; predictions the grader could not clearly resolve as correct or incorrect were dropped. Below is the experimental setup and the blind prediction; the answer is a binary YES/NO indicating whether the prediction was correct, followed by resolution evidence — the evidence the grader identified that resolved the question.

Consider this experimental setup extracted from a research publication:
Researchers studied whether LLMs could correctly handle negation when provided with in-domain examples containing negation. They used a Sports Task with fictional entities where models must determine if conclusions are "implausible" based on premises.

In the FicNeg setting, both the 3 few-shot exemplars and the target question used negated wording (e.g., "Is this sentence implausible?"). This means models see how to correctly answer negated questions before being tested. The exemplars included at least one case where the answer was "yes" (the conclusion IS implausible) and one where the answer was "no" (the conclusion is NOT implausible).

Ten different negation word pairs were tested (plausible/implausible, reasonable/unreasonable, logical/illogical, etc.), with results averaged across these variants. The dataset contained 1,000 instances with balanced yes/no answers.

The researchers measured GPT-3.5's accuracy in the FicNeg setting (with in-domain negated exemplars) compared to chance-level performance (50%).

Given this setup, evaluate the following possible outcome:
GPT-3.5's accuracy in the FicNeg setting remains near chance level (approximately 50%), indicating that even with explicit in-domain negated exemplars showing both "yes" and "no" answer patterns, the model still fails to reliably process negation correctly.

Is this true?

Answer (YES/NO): YES